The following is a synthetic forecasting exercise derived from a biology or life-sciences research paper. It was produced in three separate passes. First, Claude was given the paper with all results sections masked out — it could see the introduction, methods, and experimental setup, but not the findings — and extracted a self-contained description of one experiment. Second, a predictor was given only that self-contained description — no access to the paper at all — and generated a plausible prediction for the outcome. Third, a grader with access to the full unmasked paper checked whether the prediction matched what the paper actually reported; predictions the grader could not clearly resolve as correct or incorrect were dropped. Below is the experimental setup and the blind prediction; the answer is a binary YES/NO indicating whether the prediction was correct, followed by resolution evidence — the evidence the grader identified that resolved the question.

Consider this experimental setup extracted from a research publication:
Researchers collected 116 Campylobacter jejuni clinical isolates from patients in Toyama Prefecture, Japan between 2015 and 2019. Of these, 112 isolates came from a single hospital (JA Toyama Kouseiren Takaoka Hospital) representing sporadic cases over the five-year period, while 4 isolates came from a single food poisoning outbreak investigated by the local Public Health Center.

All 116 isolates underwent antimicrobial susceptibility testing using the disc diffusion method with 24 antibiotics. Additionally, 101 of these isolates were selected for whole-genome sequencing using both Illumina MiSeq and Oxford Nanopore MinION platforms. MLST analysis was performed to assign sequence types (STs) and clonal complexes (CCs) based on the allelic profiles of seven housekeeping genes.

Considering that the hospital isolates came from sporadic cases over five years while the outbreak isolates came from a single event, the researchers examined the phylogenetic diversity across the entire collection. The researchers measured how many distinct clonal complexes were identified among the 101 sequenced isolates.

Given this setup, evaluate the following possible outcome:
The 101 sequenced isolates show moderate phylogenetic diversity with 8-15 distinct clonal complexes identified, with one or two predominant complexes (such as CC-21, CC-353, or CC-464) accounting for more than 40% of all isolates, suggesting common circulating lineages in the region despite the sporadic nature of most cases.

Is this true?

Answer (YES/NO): NO